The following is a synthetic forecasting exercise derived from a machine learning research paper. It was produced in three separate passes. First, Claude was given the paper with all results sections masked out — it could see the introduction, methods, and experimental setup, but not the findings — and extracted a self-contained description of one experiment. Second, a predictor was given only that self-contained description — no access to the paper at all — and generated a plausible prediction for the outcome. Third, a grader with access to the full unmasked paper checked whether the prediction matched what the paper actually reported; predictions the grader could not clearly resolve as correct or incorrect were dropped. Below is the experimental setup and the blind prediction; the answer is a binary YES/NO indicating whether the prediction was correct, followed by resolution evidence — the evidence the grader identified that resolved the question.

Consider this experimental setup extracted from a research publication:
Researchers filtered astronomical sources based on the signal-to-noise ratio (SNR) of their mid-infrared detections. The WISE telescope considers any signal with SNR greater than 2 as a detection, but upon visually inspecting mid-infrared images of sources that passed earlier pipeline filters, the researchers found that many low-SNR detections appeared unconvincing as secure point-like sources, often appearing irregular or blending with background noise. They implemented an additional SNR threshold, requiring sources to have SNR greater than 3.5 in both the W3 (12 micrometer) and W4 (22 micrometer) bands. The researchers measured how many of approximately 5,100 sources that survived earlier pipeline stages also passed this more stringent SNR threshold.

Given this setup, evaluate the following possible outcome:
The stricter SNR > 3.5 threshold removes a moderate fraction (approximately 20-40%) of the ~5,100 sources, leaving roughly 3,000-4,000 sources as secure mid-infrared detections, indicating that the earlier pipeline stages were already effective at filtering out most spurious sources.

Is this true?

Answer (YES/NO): NO